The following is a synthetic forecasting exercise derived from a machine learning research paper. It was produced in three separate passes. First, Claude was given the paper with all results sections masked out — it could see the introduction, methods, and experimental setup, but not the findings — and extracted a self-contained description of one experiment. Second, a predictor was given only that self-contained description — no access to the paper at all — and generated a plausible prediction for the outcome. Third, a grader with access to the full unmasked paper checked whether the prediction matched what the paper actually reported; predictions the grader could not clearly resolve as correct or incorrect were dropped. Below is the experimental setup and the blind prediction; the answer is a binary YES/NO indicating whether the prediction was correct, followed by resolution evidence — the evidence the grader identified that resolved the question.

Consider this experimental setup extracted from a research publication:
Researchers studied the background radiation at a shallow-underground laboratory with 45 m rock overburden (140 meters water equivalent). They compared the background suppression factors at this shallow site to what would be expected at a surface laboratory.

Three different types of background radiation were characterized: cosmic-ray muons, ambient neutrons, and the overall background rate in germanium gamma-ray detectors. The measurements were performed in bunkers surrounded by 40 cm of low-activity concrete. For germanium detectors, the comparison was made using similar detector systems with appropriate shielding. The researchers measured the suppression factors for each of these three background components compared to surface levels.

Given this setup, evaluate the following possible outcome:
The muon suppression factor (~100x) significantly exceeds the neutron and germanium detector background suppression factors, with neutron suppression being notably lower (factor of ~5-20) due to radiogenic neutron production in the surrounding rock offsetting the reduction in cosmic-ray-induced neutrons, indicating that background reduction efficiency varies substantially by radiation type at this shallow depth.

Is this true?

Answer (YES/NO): NO